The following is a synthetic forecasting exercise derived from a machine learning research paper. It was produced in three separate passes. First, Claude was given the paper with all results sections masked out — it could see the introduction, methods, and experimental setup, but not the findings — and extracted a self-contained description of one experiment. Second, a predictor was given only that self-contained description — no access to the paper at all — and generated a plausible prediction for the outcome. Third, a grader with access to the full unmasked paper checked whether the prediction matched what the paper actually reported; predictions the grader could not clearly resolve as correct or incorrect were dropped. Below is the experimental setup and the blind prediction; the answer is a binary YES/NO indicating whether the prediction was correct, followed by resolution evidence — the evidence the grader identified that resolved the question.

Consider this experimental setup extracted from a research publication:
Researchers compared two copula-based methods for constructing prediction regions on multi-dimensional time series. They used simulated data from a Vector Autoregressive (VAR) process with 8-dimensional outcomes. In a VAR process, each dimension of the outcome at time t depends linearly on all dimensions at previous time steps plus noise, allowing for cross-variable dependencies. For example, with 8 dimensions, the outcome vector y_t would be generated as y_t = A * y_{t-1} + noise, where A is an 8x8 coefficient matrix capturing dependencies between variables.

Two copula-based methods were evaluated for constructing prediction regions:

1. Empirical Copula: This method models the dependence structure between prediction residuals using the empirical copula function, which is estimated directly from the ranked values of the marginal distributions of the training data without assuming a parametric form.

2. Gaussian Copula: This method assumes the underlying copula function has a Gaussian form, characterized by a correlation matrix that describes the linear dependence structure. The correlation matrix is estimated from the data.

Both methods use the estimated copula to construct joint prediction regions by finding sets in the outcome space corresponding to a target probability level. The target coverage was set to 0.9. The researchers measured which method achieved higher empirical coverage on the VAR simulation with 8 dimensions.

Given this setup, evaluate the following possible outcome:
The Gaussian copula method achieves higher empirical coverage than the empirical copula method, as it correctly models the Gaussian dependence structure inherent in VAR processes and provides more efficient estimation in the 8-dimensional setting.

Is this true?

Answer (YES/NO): YES